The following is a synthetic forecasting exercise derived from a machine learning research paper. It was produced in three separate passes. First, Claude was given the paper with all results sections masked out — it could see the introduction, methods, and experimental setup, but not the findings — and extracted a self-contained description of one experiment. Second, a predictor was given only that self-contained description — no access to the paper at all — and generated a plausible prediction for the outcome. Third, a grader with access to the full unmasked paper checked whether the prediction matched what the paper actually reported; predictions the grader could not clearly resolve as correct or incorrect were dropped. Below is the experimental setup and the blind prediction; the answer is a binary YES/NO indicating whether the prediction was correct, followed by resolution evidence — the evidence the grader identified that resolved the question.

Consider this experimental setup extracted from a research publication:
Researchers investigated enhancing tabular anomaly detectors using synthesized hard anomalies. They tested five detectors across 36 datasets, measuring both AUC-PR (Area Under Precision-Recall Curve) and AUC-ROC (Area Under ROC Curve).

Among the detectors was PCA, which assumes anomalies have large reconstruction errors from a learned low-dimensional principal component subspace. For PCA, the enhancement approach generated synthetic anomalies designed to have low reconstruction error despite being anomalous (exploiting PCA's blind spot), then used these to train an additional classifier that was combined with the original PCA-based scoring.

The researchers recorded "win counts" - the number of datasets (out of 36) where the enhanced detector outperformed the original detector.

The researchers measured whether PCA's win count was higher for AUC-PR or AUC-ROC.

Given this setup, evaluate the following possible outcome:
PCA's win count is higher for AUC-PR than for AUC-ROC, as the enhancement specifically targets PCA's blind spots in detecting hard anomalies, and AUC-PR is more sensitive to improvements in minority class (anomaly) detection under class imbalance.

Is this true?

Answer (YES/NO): YES